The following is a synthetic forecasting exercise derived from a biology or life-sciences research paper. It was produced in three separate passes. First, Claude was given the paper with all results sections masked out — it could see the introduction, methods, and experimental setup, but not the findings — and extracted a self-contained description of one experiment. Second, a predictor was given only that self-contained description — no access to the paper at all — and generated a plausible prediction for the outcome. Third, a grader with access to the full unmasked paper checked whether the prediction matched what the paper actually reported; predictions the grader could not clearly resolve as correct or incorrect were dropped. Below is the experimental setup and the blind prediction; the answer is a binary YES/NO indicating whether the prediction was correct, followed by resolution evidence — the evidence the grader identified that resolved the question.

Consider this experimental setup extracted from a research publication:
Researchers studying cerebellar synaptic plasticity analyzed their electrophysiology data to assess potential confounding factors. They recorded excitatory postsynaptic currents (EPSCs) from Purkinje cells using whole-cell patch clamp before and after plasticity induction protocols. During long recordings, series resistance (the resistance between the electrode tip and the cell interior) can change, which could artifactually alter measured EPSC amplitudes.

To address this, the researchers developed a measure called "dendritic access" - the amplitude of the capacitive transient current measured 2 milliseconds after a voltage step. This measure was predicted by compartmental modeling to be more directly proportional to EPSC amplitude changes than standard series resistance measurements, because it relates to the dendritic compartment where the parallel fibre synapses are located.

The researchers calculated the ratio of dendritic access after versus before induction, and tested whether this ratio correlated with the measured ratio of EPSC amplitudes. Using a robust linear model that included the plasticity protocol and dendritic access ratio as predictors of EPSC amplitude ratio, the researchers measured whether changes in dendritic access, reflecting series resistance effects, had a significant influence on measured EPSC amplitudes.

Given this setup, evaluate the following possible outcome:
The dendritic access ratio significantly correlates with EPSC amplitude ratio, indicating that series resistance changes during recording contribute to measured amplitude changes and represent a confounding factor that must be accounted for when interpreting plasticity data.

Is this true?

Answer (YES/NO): YES